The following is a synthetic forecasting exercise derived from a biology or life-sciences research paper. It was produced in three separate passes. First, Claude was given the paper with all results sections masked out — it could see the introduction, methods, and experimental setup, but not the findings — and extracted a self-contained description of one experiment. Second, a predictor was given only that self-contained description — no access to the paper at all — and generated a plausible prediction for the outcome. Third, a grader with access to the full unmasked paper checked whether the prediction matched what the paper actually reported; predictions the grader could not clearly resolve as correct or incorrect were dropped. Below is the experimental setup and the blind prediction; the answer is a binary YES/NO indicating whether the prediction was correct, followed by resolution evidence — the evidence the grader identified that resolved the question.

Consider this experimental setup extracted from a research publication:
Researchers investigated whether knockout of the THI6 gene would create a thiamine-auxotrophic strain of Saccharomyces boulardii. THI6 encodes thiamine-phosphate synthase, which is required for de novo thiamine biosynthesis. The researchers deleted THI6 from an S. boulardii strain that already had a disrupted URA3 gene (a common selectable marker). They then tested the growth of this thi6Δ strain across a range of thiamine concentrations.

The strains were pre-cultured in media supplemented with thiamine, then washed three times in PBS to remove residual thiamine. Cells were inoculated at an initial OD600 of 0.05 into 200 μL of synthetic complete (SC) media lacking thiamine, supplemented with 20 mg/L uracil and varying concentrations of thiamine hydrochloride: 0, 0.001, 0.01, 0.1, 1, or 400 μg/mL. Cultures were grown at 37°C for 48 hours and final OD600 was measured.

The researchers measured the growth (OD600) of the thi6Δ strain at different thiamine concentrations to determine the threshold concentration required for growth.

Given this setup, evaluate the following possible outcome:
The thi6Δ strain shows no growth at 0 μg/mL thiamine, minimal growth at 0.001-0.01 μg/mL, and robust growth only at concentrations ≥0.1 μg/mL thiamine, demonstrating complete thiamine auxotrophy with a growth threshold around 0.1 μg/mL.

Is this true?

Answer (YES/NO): NO